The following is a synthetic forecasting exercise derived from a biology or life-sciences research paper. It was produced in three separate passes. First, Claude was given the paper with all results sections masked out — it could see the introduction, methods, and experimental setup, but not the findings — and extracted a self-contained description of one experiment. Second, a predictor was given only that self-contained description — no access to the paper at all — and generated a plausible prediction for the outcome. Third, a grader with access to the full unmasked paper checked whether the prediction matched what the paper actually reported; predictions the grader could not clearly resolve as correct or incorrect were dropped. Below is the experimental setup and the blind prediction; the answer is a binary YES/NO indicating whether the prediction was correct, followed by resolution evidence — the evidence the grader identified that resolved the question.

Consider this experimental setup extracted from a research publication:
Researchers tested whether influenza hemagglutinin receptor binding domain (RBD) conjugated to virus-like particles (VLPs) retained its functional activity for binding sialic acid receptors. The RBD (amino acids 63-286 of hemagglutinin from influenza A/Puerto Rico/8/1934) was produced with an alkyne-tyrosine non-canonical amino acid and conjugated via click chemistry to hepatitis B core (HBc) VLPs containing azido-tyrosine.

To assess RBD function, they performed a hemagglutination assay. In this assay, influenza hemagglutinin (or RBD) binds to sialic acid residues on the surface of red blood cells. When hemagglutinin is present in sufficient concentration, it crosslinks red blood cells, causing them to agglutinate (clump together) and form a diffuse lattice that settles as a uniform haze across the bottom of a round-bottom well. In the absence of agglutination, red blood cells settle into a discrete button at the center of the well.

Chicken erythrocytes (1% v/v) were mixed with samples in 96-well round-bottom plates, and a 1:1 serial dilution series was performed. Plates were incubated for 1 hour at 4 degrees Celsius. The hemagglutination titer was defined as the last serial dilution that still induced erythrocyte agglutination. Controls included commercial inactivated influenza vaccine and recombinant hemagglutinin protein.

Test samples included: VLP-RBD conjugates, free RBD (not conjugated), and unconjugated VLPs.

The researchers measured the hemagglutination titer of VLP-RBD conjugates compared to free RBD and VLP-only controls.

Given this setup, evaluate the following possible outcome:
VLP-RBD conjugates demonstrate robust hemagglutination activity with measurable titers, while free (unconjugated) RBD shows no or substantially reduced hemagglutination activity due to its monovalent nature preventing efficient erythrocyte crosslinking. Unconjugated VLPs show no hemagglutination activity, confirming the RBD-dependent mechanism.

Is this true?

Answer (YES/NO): YES